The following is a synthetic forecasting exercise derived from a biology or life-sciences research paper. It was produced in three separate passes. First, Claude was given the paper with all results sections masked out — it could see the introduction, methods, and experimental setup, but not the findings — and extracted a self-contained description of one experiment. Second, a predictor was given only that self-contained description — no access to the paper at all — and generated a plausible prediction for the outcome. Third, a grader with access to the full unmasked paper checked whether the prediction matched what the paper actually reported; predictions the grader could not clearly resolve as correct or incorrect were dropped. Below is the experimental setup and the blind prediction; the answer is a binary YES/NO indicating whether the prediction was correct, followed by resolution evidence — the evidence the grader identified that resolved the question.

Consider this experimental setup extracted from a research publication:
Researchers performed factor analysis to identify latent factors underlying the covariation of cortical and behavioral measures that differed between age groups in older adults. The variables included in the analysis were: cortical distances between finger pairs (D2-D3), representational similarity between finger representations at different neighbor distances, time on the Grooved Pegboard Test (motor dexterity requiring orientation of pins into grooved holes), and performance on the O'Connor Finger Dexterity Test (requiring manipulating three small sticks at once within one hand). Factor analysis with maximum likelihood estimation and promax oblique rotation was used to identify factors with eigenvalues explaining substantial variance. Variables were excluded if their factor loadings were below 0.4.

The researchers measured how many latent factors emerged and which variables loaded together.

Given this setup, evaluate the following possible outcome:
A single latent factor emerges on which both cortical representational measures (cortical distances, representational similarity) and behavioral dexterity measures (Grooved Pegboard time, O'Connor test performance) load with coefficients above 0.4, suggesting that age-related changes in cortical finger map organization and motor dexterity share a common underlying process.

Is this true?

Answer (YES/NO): NO